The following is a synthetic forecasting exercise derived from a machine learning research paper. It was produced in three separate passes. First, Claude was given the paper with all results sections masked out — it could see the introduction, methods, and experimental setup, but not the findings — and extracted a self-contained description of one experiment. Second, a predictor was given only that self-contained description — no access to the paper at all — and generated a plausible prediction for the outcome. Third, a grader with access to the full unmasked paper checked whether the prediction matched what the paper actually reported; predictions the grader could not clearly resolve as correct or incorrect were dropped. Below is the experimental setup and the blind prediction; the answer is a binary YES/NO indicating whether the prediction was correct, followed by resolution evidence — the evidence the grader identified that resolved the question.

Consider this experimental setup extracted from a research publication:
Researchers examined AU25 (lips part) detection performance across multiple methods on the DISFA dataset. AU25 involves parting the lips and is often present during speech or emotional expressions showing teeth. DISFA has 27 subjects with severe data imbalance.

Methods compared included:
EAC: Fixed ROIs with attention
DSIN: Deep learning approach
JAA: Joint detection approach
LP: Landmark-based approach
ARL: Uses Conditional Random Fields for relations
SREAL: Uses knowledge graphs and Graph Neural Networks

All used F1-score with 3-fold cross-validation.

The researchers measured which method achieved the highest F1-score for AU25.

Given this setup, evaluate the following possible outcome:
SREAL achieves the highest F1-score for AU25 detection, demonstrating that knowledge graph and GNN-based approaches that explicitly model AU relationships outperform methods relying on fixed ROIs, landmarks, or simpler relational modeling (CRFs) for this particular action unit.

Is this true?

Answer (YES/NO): NO